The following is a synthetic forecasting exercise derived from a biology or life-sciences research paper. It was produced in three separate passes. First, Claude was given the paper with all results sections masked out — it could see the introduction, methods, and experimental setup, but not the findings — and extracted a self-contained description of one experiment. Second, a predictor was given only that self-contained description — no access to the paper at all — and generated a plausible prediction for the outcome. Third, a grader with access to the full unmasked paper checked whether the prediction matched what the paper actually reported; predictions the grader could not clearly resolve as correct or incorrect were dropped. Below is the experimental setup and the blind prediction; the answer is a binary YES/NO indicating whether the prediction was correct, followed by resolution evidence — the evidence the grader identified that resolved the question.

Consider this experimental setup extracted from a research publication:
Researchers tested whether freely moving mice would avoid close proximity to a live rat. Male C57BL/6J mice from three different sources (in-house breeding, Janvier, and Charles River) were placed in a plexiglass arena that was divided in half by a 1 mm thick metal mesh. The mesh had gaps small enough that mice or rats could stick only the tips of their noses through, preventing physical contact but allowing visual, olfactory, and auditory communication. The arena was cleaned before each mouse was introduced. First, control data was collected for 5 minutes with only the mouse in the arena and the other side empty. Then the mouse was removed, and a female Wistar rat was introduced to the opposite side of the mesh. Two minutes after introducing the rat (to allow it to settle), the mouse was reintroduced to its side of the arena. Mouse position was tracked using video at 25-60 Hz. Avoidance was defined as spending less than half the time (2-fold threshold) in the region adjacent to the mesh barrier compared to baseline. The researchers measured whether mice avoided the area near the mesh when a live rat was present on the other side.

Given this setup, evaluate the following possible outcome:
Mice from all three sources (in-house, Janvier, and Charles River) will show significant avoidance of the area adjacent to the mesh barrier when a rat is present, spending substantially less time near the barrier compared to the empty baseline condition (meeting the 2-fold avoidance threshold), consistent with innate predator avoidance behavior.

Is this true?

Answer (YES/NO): NO